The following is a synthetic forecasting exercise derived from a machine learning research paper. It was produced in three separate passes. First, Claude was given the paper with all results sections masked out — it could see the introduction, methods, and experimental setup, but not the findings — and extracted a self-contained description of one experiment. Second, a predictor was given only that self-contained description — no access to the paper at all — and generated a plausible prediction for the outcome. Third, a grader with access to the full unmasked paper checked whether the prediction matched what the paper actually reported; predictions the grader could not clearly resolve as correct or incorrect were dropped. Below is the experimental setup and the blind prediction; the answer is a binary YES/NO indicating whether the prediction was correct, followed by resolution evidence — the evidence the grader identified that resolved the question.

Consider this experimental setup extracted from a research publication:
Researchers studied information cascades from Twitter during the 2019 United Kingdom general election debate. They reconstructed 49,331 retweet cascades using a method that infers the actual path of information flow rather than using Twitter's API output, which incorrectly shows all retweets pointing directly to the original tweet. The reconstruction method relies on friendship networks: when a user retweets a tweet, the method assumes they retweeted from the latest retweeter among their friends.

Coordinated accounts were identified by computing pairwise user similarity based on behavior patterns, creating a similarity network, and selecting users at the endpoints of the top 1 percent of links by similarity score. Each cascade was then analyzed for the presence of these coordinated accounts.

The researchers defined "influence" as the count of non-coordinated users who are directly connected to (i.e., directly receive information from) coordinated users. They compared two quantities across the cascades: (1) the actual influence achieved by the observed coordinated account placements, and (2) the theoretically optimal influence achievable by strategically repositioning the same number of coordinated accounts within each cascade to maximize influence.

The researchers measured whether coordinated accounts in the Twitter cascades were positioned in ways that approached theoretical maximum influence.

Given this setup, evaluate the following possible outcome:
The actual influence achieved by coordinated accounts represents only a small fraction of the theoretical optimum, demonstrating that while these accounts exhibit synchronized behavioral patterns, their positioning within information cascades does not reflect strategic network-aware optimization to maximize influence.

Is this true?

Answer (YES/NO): YES